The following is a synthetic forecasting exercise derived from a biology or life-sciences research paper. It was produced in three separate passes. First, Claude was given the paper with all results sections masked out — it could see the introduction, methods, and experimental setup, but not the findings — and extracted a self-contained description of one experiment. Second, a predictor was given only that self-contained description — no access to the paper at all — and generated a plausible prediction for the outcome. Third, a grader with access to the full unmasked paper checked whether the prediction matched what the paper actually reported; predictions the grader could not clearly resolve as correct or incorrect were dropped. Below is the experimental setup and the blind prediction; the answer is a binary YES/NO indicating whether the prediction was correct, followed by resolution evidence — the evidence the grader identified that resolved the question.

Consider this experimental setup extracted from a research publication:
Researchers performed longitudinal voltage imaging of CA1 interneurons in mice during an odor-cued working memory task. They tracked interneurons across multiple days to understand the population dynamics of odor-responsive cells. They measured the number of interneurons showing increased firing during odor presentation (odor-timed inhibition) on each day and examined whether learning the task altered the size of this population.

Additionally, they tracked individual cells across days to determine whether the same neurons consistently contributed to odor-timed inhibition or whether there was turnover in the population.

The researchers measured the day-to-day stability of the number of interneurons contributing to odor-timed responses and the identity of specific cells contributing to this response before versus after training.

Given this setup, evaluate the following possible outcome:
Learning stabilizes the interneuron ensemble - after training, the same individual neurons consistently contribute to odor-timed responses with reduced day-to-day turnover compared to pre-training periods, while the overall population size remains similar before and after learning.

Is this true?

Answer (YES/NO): NO